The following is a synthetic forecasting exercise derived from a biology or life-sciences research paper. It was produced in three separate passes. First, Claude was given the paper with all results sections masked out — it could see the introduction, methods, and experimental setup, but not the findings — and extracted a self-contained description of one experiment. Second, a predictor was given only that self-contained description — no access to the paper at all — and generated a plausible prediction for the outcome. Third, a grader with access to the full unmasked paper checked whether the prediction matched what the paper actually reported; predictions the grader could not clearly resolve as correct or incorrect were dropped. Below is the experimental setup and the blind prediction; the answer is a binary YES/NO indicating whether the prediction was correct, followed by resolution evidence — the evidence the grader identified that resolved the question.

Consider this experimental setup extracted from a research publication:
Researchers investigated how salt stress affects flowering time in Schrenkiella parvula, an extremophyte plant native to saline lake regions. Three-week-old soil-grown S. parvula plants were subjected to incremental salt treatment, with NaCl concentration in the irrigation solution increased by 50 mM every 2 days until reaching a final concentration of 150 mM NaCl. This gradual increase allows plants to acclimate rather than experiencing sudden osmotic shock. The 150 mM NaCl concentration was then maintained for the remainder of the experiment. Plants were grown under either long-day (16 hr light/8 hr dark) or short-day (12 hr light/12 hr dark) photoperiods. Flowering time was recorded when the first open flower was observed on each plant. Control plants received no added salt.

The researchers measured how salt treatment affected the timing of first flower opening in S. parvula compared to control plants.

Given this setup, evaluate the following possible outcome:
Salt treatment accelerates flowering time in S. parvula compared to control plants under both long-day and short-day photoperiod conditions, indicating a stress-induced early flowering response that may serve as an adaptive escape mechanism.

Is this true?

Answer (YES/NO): YES